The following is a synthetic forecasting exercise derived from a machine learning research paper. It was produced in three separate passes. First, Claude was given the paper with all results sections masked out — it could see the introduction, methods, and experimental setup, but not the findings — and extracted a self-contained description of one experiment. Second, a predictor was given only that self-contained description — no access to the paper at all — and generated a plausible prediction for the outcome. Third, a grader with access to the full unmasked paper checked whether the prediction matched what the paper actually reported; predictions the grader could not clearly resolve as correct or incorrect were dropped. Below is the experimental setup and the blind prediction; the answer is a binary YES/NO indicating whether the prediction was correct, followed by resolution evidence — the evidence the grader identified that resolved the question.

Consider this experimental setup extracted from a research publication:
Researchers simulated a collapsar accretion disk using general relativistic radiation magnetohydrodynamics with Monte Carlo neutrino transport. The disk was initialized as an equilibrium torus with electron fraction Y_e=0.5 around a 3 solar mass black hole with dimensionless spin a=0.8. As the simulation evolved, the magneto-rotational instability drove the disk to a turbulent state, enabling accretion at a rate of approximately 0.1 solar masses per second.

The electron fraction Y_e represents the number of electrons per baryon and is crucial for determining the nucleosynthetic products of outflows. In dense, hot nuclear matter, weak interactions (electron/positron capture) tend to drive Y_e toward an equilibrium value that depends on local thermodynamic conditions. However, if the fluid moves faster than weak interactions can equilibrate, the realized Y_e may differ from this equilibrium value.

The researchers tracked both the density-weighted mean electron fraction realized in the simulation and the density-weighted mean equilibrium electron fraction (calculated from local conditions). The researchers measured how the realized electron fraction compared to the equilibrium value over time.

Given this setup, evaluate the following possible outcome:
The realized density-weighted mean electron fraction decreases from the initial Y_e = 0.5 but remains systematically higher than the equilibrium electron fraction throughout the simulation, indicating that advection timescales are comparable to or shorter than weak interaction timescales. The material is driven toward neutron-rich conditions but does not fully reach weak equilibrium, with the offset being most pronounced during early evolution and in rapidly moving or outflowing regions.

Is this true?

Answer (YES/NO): NO